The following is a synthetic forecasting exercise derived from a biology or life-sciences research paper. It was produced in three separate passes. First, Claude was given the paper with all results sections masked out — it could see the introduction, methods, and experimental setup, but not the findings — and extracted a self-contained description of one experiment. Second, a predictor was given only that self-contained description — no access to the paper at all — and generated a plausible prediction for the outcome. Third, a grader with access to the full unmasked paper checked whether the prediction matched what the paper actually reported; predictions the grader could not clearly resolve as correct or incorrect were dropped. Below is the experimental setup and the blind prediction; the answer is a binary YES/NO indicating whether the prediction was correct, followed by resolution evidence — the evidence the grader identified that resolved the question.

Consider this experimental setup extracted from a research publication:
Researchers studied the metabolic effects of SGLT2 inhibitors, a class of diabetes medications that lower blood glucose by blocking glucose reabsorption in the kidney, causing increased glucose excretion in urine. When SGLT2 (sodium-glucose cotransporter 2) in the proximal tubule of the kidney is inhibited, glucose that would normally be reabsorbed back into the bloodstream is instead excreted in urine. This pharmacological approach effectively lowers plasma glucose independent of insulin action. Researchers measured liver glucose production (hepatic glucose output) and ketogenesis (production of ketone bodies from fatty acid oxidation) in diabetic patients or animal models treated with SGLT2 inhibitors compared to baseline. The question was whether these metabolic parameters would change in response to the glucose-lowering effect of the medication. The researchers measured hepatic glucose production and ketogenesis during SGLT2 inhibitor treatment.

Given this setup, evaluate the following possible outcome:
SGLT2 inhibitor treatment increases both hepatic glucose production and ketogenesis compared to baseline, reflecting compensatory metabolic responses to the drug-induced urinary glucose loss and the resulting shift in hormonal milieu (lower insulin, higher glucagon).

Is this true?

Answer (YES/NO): YES